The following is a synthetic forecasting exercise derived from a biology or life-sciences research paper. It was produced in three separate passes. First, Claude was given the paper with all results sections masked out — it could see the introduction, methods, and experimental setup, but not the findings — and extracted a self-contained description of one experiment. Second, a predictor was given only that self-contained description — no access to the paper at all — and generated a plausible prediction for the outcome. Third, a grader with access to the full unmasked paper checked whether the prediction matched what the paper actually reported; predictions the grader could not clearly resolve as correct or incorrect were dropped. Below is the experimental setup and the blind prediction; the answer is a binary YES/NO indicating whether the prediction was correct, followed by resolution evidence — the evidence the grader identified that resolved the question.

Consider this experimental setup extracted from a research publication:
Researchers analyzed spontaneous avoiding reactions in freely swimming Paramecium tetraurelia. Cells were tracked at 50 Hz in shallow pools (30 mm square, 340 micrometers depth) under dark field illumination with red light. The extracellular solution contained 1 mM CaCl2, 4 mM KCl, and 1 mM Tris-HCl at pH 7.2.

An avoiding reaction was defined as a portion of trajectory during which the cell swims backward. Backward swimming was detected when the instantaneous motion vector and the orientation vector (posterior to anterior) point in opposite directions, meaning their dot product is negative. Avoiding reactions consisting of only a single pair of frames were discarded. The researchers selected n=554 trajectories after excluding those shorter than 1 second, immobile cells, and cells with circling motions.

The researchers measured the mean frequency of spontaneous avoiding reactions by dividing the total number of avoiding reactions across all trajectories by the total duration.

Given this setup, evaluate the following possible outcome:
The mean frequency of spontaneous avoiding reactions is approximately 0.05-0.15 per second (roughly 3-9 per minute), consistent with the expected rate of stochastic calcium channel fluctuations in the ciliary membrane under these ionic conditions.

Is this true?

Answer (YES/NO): NO